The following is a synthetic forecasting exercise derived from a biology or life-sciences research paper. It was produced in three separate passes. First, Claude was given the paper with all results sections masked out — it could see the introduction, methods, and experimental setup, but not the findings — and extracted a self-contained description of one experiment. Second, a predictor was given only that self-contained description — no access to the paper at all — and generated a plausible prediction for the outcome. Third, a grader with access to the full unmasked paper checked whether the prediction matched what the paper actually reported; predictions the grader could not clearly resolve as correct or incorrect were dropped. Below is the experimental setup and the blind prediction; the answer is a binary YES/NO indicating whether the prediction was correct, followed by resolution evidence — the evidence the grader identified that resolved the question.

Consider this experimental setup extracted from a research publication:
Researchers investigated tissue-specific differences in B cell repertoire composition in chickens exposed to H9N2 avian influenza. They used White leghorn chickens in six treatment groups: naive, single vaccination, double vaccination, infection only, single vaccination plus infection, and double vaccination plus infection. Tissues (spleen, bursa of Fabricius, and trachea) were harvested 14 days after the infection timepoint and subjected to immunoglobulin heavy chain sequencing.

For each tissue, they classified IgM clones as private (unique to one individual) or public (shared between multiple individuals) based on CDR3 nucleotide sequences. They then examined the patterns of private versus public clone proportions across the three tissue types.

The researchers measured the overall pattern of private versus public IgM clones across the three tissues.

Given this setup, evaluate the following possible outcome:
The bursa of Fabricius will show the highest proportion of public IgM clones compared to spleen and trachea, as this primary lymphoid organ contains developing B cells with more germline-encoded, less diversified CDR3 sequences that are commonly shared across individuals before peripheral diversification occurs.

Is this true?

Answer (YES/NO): NO